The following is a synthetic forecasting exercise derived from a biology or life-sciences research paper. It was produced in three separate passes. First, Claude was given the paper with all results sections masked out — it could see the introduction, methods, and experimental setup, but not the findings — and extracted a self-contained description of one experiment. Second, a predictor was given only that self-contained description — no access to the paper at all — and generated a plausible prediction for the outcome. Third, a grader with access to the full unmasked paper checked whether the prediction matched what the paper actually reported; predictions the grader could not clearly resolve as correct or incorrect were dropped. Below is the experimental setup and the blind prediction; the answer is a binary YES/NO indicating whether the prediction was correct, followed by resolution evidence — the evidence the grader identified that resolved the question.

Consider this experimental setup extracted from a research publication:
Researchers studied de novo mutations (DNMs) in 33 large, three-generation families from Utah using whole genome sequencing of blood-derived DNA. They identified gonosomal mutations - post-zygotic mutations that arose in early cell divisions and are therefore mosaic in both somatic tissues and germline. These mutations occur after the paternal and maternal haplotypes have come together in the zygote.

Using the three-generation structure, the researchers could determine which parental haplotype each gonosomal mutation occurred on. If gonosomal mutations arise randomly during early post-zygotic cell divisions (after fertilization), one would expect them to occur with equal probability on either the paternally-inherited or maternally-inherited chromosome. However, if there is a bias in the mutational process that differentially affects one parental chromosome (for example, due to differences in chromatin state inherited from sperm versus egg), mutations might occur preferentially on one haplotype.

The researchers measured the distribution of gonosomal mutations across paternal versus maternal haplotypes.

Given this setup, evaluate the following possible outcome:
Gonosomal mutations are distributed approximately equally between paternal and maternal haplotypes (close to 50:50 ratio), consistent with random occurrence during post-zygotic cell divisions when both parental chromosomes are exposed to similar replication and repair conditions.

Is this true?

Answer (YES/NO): YES